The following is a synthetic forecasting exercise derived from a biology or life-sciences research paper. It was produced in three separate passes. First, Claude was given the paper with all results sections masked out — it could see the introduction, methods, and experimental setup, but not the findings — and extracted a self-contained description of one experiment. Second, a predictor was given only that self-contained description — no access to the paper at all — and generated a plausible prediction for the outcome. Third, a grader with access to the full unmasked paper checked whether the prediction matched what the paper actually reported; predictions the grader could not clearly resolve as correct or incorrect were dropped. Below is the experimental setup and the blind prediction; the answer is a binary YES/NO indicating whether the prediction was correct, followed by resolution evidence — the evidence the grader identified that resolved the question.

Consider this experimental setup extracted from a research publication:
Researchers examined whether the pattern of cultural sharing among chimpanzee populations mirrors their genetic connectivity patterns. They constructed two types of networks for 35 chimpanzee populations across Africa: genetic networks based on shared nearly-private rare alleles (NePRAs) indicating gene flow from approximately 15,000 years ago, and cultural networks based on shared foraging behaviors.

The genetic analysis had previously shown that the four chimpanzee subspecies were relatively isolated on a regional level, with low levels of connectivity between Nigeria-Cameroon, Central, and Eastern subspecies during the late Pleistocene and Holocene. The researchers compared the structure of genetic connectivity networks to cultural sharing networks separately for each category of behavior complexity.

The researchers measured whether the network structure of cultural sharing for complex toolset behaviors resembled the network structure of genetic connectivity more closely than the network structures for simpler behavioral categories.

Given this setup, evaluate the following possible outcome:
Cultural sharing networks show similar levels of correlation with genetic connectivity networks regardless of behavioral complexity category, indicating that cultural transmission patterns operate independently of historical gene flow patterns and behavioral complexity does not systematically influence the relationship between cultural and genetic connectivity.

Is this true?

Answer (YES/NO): NO